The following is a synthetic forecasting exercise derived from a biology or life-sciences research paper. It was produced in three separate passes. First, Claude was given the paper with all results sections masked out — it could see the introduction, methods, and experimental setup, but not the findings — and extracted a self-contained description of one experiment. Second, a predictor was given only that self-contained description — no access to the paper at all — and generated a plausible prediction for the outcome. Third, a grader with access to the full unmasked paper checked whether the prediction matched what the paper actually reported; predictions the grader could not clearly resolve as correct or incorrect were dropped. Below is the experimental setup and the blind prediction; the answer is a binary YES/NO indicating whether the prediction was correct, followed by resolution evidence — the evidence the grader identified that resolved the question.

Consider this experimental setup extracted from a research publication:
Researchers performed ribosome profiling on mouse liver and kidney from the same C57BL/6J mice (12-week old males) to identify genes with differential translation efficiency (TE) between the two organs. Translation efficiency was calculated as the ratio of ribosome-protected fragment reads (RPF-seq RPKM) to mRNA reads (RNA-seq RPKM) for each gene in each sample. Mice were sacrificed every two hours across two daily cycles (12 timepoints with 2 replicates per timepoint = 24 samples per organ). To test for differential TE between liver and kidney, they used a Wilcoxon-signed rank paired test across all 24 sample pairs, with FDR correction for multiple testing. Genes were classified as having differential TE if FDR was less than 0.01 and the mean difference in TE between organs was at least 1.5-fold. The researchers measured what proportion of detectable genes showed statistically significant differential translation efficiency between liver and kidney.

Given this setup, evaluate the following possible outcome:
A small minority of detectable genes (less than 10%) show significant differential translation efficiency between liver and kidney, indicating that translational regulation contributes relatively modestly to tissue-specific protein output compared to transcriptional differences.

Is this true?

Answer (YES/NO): YES